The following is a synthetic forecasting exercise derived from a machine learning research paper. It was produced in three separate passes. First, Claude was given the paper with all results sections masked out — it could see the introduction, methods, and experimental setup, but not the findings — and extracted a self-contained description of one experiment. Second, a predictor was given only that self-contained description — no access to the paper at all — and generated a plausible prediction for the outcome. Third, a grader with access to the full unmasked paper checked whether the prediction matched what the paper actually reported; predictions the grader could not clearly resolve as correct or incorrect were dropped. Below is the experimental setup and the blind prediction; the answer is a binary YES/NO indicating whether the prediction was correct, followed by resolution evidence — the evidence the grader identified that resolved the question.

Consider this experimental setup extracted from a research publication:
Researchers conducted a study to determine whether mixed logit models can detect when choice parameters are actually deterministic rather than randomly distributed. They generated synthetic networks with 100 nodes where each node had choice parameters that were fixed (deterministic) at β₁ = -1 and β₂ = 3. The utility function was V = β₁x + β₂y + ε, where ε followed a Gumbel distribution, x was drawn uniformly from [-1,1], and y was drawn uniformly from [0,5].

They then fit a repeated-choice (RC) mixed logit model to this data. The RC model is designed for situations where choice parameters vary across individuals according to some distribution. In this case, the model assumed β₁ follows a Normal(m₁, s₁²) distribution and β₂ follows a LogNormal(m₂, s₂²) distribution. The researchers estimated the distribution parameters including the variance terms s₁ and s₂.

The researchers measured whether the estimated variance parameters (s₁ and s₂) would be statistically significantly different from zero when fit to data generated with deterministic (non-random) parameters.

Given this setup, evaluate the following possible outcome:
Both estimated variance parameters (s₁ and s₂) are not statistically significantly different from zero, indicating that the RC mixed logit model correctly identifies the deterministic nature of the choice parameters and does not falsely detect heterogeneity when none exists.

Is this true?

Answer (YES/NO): YES